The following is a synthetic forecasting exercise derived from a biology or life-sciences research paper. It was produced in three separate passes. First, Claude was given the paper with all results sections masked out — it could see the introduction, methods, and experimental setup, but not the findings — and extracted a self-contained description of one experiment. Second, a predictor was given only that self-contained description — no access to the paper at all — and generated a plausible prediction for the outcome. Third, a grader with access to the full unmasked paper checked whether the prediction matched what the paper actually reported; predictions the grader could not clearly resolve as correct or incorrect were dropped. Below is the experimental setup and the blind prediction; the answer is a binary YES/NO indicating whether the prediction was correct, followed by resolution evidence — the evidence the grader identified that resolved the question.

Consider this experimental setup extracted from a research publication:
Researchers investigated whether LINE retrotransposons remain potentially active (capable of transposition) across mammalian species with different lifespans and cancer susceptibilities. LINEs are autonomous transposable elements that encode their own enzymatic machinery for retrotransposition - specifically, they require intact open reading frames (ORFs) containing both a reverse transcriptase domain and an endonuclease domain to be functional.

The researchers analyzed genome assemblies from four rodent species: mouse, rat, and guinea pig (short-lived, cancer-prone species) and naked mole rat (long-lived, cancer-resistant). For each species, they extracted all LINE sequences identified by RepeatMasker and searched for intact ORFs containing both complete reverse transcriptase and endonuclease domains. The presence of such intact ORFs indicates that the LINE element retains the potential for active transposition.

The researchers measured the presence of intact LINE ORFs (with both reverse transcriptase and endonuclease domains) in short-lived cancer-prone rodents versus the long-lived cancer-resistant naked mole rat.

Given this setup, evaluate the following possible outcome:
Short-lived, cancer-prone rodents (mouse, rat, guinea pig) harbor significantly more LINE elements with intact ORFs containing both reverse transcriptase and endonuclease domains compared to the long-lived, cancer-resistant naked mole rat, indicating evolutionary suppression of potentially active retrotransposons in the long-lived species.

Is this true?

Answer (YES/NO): YES